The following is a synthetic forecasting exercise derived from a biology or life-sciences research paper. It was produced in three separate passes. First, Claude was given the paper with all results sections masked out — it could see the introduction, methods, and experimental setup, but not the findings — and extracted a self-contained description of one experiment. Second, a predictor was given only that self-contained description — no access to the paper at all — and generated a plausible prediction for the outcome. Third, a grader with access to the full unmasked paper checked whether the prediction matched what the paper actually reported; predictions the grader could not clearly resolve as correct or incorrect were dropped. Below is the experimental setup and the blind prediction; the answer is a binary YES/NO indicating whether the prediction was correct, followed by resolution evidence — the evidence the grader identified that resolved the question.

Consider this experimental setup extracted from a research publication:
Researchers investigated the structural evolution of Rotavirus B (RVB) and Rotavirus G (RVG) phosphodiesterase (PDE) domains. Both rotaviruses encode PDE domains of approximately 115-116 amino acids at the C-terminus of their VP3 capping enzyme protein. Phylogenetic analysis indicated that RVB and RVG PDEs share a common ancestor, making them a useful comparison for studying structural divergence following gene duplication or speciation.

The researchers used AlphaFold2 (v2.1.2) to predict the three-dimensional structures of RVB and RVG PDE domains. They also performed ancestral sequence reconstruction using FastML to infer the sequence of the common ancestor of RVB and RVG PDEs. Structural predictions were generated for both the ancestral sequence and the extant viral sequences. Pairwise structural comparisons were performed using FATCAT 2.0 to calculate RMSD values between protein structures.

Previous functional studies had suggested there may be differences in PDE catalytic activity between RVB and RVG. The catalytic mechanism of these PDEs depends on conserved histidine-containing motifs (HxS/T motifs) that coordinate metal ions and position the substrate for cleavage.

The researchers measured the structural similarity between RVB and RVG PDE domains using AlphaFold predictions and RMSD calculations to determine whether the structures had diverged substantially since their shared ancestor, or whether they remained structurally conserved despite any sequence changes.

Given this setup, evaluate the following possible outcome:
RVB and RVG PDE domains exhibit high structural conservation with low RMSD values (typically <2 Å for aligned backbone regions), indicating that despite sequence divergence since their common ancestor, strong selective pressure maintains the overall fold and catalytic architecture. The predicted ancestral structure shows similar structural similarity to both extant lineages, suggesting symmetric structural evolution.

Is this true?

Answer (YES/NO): YES